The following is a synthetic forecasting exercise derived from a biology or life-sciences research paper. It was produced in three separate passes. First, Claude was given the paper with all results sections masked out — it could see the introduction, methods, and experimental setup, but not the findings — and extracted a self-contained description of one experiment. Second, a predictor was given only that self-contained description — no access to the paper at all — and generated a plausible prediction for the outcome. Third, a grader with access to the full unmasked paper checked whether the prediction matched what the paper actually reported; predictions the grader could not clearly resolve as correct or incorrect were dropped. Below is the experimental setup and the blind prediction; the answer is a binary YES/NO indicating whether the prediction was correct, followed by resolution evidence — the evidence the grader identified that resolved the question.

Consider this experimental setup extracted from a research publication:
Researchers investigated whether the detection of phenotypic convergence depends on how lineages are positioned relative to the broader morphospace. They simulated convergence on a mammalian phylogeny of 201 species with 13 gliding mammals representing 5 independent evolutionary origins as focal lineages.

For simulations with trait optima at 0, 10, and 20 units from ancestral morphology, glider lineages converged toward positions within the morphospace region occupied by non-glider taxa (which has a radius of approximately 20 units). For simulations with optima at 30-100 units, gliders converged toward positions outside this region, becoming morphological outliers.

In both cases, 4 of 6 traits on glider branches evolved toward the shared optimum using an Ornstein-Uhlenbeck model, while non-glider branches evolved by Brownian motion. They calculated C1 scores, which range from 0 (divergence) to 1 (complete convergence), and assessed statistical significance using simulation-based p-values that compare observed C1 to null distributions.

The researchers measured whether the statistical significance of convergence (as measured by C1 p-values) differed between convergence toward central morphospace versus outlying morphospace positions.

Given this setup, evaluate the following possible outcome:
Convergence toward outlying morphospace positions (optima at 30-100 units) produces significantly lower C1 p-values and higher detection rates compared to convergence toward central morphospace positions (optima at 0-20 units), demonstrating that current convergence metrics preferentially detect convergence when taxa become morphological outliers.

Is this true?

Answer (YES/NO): NO